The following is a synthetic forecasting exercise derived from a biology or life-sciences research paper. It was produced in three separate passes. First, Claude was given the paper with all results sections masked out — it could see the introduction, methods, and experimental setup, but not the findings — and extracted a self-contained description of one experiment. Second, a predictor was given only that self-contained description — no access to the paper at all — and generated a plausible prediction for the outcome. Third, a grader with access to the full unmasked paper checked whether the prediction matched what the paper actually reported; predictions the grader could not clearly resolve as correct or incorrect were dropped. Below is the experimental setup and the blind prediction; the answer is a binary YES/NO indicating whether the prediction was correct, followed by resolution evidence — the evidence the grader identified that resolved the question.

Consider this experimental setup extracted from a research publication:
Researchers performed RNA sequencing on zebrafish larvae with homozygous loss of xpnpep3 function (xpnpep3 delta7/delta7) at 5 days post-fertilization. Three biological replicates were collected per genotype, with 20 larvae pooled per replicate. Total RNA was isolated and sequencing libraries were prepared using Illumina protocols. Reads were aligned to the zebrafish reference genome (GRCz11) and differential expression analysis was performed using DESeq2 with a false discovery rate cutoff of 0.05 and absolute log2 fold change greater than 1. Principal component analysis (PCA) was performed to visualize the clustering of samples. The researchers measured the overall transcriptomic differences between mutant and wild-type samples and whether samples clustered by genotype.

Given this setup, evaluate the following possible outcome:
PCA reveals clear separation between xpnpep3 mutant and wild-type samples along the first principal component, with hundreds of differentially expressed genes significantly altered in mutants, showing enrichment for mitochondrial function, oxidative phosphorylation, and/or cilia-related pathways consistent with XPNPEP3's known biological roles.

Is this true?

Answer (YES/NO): NO